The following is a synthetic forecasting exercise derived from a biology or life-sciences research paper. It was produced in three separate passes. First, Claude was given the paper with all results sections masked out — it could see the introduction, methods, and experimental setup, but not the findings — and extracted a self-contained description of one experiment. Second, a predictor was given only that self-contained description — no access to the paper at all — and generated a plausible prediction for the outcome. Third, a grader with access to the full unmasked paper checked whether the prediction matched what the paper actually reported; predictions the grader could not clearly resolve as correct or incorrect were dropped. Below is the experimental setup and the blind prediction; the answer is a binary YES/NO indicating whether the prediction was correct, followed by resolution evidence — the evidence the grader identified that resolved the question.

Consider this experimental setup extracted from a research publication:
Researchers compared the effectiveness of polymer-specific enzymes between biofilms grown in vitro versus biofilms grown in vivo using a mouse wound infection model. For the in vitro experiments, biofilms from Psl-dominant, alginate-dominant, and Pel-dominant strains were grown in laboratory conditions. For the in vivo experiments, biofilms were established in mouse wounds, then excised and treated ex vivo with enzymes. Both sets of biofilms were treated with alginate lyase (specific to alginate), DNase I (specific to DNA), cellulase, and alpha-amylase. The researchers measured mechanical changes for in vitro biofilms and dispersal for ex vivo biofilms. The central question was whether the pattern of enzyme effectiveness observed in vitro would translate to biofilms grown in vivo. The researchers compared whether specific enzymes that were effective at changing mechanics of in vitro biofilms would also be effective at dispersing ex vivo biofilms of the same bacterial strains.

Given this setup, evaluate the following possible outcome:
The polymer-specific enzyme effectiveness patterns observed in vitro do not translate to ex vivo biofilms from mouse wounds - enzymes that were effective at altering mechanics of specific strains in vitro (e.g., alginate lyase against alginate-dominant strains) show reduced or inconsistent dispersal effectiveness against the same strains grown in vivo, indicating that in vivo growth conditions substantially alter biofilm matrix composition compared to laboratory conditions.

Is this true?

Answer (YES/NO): YES